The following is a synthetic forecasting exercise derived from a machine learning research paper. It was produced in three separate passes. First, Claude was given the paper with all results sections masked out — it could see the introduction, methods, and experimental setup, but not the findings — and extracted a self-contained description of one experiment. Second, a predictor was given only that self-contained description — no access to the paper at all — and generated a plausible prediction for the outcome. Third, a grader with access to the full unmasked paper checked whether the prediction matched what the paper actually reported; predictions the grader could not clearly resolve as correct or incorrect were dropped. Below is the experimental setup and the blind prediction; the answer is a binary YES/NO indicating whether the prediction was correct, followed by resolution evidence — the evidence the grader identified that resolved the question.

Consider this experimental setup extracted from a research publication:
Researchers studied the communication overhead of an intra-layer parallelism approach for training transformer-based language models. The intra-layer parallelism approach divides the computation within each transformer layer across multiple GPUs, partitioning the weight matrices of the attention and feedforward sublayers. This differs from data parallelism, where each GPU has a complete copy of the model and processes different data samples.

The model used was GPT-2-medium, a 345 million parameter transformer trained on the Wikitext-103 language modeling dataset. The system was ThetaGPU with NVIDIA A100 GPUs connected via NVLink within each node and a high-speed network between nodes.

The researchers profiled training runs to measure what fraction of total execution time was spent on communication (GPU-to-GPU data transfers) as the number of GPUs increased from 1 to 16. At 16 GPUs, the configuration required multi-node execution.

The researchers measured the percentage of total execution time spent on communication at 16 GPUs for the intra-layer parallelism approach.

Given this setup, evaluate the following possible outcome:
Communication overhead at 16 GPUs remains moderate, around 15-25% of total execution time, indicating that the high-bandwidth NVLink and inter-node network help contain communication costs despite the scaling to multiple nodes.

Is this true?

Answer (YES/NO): NO